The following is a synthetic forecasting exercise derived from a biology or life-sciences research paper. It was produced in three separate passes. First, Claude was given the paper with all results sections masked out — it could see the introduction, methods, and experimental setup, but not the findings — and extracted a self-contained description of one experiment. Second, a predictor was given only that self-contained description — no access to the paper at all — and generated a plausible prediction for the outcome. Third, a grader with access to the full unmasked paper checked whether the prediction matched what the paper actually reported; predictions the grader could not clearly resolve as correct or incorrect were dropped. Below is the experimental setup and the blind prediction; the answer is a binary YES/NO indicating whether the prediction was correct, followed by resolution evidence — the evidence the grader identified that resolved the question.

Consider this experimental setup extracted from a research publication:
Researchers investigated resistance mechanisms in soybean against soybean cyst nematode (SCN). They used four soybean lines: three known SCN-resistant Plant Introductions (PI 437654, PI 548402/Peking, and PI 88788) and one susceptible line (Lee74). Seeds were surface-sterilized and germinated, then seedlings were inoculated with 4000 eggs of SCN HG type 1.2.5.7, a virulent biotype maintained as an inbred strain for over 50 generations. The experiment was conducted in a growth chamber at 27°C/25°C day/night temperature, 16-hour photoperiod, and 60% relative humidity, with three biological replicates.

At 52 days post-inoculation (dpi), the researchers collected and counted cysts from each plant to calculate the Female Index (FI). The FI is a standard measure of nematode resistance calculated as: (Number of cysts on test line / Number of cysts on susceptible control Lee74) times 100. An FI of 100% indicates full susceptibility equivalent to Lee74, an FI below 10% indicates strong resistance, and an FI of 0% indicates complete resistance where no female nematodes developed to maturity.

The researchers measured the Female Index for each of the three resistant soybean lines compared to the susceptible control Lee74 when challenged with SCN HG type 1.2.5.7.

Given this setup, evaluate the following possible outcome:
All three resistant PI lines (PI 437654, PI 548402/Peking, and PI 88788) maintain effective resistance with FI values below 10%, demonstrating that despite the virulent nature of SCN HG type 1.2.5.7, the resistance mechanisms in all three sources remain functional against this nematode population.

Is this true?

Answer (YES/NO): NO